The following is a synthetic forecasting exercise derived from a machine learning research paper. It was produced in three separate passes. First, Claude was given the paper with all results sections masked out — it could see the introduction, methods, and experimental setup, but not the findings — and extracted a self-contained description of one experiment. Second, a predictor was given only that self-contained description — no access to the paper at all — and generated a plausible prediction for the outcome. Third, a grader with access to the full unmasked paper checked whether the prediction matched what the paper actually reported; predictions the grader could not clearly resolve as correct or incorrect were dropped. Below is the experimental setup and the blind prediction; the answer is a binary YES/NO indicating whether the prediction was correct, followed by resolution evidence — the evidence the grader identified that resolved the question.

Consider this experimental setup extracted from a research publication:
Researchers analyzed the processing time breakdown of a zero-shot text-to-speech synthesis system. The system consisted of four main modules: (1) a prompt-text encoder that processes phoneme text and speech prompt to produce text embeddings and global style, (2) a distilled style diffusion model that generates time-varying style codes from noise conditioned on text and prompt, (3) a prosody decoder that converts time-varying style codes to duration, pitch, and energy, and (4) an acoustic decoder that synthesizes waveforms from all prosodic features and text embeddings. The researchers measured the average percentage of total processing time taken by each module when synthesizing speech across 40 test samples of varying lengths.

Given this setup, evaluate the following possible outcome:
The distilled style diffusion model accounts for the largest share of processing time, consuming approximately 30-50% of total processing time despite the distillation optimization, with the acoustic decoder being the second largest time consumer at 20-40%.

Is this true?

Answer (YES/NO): NO